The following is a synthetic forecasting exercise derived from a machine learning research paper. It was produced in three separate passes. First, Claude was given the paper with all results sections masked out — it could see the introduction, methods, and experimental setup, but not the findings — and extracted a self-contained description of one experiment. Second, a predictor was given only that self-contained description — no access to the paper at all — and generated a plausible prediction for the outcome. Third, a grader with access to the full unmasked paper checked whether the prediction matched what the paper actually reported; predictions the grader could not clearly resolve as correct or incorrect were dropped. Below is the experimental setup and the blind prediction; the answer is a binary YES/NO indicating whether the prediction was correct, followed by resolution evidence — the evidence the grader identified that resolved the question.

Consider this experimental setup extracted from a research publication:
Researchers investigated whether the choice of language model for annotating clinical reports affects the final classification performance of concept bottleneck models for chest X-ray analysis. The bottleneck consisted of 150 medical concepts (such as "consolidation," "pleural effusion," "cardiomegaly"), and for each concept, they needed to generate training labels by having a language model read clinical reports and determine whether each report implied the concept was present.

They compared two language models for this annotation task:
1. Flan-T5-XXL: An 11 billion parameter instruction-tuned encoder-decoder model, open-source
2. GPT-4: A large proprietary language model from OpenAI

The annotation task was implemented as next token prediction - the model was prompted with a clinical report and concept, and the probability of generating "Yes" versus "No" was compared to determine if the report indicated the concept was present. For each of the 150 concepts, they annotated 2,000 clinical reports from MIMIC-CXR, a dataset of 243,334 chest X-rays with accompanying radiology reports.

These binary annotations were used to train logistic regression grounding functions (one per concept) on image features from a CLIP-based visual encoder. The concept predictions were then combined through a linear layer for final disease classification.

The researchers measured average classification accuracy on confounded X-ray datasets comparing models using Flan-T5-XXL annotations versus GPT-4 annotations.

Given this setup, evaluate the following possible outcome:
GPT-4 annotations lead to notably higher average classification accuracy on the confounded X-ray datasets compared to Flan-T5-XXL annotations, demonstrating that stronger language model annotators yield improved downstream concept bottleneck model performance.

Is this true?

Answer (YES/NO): NO